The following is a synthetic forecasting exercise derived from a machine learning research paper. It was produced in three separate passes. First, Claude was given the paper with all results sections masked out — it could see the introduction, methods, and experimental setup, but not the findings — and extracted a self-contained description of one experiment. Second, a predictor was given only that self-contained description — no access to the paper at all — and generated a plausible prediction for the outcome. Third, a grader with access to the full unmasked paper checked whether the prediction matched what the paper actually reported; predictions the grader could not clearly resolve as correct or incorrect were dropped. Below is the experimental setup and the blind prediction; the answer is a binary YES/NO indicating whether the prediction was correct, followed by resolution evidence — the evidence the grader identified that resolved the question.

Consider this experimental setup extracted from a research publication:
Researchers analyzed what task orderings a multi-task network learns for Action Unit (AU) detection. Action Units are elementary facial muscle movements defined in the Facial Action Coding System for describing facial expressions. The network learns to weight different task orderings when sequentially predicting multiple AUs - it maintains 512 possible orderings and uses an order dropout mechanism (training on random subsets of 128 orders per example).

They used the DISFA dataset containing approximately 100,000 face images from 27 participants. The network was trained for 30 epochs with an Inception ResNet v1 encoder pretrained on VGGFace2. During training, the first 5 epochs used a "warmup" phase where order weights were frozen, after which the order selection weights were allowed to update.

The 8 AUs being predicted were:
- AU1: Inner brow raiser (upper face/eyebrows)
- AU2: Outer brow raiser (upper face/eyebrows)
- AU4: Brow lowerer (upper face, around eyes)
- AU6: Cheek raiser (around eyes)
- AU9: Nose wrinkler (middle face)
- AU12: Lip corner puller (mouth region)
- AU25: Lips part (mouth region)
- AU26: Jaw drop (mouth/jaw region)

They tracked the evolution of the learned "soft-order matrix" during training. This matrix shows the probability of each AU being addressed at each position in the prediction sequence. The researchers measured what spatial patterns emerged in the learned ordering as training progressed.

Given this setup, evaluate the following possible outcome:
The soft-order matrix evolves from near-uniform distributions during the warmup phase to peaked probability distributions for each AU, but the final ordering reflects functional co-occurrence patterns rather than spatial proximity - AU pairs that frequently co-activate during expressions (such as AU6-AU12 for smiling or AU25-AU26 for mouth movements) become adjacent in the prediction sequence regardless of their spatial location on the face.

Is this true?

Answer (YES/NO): NO